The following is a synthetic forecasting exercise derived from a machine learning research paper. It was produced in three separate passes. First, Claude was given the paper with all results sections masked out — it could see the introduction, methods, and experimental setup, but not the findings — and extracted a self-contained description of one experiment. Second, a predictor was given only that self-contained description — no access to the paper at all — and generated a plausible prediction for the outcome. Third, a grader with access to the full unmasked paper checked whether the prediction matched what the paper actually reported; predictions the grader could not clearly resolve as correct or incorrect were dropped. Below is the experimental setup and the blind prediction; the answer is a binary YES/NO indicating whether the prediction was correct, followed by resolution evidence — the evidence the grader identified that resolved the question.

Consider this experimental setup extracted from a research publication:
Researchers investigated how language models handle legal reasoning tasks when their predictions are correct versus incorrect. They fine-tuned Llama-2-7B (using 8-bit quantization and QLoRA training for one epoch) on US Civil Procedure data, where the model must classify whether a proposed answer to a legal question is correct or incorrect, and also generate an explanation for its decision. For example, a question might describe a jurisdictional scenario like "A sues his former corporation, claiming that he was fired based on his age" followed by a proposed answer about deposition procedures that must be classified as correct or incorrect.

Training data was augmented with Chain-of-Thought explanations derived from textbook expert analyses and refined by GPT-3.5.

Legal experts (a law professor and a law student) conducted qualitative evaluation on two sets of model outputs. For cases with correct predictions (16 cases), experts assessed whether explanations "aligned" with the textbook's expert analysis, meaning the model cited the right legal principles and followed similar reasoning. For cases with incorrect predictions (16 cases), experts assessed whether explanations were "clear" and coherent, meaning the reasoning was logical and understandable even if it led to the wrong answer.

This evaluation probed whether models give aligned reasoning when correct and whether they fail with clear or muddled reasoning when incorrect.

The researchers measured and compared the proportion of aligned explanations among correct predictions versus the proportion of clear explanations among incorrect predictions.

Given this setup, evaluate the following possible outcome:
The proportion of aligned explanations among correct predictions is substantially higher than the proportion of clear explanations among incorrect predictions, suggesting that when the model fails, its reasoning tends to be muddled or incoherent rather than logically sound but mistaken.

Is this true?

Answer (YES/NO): NO